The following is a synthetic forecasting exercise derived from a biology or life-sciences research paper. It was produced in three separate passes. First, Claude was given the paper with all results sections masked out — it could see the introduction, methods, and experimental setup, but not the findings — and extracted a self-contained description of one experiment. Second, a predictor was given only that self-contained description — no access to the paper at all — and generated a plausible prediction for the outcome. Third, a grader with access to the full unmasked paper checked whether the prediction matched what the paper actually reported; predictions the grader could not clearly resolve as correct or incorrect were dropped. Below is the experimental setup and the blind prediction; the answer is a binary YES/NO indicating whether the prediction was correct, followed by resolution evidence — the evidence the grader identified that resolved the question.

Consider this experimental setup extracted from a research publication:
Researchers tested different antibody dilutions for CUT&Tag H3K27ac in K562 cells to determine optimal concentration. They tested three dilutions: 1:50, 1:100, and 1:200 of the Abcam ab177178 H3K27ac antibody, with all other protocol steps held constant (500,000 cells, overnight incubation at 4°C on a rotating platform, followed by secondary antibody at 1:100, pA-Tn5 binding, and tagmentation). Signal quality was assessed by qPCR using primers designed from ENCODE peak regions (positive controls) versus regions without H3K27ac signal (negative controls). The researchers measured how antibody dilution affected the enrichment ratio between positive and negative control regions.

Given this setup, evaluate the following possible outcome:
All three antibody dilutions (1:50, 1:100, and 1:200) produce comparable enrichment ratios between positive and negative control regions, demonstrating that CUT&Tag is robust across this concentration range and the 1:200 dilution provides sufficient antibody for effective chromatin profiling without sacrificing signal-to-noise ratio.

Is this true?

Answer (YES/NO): NO